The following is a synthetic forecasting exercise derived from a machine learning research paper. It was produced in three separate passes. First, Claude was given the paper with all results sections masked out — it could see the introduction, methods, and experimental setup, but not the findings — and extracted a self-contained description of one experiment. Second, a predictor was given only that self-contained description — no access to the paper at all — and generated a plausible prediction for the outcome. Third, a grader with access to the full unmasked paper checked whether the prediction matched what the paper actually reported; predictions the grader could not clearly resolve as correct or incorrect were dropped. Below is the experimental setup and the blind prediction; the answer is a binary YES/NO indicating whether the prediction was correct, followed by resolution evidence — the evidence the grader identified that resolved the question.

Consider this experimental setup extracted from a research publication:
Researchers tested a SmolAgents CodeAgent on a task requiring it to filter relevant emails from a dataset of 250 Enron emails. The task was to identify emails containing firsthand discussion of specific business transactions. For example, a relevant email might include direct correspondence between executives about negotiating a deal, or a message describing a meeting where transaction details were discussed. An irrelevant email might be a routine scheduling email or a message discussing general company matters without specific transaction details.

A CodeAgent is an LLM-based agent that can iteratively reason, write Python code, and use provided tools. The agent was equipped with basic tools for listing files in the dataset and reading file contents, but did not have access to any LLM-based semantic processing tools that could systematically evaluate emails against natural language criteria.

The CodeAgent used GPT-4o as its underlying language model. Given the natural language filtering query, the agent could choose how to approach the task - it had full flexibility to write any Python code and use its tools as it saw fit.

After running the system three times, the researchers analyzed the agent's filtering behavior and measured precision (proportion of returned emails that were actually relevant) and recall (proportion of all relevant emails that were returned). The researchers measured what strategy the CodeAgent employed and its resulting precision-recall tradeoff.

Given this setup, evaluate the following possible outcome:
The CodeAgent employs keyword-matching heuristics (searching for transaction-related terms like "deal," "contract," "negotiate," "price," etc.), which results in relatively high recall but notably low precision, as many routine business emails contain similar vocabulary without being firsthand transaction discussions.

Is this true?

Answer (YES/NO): NO